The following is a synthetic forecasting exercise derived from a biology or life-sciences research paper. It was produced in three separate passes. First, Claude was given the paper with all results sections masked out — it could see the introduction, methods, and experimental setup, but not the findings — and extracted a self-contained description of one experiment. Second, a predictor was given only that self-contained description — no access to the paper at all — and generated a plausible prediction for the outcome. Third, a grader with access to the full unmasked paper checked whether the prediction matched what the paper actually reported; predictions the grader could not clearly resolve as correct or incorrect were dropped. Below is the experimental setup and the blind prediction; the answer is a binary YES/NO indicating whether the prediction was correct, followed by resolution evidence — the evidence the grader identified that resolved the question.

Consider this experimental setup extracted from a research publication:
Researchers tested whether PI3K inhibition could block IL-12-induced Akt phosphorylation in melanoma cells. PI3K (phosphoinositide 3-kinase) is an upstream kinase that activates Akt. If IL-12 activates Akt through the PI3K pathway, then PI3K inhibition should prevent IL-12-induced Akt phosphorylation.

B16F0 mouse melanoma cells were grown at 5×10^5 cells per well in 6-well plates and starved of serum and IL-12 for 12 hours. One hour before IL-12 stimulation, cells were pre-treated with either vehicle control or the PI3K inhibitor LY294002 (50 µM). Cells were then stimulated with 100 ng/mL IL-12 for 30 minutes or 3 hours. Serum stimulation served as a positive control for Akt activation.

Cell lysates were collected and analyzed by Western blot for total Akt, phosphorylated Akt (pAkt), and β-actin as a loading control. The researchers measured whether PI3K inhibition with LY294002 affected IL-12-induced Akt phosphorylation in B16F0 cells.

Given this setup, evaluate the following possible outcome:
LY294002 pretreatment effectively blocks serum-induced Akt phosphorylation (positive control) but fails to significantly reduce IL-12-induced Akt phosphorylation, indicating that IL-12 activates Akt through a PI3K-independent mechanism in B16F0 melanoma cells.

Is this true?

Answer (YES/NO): NO